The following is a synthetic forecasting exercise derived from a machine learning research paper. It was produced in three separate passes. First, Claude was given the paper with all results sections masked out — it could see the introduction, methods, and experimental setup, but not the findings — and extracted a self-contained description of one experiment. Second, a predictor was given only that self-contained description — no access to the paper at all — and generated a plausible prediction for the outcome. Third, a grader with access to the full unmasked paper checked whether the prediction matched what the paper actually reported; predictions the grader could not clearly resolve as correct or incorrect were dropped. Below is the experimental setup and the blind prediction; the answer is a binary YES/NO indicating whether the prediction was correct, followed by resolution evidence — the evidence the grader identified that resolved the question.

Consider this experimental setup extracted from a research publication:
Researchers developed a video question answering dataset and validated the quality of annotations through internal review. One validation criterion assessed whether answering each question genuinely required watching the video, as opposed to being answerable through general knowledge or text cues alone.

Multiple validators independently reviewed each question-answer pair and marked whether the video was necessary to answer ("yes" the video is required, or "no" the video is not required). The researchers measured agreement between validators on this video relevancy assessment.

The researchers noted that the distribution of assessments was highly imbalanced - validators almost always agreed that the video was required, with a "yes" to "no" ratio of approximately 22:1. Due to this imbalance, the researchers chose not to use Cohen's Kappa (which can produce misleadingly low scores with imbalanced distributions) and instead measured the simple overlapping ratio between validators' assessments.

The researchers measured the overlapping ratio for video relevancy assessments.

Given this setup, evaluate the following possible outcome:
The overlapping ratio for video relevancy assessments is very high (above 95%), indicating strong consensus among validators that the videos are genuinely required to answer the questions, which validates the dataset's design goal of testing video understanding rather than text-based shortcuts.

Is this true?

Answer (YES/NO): NO